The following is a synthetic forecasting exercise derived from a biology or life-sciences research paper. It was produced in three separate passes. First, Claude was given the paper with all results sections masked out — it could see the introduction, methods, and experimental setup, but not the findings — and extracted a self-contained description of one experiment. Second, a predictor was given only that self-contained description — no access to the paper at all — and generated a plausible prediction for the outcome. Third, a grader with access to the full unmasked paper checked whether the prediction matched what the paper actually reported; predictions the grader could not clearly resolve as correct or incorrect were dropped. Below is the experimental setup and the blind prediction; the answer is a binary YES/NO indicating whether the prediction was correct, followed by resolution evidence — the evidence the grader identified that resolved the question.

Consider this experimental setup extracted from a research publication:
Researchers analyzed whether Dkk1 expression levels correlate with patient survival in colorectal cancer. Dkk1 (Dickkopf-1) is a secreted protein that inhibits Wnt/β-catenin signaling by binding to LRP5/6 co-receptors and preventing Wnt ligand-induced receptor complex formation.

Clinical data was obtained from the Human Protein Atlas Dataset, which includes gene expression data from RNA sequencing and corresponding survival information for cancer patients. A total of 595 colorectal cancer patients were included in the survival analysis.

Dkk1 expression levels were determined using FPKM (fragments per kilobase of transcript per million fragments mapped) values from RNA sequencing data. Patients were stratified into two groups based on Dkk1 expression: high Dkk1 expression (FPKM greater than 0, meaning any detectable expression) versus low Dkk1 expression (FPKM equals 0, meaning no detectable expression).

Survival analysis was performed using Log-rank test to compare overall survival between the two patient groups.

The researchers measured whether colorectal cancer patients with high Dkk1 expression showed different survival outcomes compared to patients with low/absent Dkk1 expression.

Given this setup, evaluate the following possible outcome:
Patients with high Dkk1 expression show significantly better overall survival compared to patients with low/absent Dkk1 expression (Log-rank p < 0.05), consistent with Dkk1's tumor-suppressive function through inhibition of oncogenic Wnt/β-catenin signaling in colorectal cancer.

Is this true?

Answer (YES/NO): YES